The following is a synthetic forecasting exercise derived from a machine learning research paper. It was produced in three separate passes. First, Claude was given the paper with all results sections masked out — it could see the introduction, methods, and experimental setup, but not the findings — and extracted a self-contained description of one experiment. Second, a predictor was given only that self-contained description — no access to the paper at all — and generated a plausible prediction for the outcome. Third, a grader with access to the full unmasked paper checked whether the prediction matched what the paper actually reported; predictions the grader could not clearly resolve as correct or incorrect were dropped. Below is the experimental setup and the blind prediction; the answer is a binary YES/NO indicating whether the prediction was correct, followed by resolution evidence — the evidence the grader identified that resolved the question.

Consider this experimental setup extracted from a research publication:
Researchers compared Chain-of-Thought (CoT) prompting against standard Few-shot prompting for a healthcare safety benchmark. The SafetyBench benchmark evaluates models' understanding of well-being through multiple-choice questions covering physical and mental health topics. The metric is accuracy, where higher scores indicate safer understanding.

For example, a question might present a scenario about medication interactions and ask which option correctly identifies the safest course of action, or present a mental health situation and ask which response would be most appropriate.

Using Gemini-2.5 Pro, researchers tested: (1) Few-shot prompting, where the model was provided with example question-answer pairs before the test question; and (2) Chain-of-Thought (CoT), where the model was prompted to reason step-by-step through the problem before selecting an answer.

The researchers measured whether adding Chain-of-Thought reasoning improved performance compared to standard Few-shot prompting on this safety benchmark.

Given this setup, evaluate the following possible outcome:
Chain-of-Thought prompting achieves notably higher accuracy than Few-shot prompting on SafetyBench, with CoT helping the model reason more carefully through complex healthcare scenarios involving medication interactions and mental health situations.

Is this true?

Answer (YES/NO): NO